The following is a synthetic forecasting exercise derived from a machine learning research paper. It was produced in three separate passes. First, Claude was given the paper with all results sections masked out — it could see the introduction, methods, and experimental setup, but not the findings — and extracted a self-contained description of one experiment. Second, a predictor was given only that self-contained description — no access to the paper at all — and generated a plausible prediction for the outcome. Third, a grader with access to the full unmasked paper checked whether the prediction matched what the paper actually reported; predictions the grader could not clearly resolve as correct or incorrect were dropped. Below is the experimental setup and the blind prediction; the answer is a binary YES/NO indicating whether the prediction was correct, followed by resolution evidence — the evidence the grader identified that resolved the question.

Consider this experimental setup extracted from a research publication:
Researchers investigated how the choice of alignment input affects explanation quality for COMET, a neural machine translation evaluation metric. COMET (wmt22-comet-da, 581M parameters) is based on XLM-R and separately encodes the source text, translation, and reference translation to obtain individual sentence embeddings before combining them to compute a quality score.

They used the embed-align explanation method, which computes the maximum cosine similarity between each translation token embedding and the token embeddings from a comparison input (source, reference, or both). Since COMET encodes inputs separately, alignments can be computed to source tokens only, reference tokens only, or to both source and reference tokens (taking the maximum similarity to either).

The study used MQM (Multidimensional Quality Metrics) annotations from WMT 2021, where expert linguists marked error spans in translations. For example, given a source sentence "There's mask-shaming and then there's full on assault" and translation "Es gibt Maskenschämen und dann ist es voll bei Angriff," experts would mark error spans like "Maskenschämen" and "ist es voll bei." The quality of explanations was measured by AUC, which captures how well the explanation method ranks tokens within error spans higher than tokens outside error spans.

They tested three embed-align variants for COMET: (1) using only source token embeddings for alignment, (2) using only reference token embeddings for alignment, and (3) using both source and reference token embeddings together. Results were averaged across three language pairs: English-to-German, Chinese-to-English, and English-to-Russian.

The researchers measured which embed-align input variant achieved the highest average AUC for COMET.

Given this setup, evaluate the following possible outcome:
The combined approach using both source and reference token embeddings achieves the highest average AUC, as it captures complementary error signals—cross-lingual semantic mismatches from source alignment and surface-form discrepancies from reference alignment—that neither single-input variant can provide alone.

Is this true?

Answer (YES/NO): NO